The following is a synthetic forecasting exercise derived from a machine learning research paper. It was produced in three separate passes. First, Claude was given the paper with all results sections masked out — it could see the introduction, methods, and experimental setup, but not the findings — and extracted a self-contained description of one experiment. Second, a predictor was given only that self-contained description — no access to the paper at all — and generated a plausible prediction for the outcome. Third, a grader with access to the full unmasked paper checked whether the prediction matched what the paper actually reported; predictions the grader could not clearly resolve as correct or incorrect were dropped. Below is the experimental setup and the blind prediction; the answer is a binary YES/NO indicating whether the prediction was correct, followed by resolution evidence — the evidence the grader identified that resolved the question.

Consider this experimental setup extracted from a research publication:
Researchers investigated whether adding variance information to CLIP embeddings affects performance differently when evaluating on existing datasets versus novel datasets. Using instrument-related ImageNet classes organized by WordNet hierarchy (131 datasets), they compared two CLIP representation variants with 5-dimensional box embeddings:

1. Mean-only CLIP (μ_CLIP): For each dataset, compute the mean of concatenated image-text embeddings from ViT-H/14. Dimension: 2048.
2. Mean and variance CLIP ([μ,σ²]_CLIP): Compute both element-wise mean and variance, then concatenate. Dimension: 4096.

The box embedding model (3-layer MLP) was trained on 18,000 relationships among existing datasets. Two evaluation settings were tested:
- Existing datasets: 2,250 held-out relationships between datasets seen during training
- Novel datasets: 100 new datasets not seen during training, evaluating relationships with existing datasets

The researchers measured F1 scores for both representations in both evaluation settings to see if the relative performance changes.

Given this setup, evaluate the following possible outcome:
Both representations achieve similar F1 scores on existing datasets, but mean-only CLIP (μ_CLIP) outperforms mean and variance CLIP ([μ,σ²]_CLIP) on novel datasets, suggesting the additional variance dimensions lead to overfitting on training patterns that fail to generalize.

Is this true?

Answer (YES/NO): NO